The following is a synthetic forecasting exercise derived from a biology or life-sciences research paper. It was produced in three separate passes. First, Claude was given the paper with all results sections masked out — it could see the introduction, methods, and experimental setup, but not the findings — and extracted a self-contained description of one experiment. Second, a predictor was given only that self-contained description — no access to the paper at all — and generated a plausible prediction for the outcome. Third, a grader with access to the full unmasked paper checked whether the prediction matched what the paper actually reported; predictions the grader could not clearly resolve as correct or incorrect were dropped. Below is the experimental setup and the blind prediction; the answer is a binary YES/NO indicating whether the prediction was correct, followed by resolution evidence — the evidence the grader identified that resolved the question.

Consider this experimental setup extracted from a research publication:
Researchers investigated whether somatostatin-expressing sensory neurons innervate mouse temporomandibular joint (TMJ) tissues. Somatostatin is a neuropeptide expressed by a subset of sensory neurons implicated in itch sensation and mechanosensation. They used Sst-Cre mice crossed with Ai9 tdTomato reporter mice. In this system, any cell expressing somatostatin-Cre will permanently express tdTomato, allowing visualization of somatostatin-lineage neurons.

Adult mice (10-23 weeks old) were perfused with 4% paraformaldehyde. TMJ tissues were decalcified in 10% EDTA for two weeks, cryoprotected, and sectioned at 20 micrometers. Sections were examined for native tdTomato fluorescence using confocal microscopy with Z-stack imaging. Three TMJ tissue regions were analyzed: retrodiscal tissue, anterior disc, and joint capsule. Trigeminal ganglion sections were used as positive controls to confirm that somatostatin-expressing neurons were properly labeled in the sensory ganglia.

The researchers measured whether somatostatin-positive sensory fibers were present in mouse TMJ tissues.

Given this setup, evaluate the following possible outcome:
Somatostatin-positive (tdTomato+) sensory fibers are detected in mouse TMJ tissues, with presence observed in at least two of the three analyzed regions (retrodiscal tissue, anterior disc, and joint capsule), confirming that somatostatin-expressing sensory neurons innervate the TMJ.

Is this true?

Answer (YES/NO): NO